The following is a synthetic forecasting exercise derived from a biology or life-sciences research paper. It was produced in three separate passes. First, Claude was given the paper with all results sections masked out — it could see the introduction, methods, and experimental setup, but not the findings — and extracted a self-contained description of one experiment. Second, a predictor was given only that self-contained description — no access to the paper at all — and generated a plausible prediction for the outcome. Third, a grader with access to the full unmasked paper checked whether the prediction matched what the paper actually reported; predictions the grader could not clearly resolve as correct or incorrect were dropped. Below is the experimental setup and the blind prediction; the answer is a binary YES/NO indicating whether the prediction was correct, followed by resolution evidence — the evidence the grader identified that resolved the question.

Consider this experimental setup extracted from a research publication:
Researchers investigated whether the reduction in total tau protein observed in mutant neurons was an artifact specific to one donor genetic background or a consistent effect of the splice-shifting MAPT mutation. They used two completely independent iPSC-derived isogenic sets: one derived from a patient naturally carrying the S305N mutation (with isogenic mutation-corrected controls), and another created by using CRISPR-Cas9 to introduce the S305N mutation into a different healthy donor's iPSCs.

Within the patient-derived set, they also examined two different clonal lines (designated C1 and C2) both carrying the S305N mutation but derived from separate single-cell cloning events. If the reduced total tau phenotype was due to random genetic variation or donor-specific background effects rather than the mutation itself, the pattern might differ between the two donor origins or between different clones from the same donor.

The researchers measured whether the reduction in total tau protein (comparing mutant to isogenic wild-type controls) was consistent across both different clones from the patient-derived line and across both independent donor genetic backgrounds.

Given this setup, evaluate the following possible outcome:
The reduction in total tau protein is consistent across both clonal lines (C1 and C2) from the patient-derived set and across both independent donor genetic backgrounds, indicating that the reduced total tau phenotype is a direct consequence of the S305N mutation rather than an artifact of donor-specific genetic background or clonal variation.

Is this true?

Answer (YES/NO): YES